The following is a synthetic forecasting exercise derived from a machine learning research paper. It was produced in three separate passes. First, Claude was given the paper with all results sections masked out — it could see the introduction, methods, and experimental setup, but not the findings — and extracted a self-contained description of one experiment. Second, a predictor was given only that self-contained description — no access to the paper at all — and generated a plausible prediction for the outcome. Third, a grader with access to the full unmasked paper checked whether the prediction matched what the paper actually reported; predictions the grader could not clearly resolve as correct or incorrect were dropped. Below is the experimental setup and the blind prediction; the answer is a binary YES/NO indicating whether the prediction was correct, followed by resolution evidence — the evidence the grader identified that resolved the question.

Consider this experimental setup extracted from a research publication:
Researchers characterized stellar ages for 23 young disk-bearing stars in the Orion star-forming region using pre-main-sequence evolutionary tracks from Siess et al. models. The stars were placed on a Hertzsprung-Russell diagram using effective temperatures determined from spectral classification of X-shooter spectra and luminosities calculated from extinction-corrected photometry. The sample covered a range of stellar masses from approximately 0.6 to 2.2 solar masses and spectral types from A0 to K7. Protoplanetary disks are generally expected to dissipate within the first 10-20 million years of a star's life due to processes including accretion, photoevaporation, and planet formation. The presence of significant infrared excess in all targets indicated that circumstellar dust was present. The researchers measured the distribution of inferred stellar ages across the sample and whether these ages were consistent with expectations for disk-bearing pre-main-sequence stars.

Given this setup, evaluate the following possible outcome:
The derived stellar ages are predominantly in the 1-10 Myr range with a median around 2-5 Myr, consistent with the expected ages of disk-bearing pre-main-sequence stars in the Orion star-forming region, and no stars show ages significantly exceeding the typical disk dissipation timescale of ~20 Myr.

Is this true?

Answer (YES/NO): NO